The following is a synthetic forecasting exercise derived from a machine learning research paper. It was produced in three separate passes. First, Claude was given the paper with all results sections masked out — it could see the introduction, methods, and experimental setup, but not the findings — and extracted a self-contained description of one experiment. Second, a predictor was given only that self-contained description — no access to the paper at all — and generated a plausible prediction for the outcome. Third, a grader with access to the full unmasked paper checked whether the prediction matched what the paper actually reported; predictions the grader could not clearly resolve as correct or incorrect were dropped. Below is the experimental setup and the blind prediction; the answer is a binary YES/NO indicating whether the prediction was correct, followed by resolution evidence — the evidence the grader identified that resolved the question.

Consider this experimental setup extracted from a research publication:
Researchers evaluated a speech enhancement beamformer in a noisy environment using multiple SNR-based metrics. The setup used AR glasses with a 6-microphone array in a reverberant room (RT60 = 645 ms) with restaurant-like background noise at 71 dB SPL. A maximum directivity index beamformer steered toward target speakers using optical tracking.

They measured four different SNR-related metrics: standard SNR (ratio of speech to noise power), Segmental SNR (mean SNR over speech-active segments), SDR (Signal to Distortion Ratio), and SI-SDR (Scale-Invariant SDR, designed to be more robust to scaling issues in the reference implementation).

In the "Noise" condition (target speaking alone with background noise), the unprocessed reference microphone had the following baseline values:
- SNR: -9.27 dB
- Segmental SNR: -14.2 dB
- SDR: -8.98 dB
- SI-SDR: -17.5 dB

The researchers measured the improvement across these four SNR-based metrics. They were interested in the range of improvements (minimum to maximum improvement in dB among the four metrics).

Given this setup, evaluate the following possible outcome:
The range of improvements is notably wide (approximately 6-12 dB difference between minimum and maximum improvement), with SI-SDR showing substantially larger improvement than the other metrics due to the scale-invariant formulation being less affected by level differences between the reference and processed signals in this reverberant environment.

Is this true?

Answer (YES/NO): NO